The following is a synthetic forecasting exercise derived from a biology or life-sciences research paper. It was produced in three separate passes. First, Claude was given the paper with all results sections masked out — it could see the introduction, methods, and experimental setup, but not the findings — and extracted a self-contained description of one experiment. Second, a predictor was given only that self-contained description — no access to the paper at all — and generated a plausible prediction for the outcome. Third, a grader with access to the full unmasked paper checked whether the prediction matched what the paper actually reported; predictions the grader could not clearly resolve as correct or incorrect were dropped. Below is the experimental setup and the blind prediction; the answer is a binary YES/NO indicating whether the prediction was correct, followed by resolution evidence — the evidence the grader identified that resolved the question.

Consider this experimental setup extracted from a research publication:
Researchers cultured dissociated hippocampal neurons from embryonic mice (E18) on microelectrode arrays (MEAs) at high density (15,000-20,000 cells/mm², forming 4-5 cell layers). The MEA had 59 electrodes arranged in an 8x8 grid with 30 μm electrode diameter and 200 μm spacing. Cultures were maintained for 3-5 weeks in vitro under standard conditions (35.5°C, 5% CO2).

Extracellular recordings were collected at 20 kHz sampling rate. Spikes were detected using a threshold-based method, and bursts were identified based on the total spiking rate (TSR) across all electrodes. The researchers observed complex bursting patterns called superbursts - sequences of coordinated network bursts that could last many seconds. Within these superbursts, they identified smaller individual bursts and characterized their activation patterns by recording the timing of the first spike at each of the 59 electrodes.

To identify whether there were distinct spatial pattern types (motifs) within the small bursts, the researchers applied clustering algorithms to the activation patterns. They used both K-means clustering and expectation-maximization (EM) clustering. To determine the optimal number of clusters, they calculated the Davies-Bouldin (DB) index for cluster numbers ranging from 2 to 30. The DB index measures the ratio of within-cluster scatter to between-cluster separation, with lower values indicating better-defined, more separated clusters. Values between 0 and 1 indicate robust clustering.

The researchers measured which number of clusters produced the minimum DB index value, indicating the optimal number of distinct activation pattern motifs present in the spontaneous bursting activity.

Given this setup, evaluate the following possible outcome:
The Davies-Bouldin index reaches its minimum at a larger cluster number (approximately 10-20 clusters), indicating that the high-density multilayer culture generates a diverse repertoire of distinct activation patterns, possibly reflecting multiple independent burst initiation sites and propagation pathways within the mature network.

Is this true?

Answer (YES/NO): NO